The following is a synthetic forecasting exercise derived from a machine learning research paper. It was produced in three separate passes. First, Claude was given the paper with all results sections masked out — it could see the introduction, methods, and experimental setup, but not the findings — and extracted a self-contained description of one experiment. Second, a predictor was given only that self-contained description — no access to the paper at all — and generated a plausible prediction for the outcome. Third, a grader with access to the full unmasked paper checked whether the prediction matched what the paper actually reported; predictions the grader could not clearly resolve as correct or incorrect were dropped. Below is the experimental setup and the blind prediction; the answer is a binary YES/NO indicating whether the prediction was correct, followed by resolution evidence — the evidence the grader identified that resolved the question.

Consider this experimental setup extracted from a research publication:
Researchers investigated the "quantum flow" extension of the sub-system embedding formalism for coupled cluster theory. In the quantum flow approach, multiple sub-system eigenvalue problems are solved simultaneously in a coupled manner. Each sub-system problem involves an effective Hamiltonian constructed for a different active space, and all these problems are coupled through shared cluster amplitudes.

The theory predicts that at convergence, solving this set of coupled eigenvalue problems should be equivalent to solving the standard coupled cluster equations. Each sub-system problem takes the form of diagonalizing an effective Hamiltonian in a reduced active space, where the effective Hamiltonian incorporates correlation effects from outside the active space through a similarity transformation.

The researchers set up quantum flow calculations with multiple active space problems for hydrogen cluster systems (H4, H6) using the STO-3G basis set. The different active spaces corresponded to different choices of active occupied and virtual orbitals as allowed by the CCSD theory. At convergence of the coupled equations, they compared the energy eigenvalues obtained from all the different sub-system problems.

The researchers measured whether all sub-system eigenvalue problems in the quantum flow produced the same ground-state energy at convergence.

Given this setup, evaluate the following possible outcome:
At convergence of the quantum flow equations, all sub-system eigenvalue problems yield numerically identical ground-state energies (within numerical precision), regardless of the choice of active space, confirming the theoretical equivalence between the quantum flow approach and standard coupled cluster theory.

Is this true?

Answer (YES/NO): YES